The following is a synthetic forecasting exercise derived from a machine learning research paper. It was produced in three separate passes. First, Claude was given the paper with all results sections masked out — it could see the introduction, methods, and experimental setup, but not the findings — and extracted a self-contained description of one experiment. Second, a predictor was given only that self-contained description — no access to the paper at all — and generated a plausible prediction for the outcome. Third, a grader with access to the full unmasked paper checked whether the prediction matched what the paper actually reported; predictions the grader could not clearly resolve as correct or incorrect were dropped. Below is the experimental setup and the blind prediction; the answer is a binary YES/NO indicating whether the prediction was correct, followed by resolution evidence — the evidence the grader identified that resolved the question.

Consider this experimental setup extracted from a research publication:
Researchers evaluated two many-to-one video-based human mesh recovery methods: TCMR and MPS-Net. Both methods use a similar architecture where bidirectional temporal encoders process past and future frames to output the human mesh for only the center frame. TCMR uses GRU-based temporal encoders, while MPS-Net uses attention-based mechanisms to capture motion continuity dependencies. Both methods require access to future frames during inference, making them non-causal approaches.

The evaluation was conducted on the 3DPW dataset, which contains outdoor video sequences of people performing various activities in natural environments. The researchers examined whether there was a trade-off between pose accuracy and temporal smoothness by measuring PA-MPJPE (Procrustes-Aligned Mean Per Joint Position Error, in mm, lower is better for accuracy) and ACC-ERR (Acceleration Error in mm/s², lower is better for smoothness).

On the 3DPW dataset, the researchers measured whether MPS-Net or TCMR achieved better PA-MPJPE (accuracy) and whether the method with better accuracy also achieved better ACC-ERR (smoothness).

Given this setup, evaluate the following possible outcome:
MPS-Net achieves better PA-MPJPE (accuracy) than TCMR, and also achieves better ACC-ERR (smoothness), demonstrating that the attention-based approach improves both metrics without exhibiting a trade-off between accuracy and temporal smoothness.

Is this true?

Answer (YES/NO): NO